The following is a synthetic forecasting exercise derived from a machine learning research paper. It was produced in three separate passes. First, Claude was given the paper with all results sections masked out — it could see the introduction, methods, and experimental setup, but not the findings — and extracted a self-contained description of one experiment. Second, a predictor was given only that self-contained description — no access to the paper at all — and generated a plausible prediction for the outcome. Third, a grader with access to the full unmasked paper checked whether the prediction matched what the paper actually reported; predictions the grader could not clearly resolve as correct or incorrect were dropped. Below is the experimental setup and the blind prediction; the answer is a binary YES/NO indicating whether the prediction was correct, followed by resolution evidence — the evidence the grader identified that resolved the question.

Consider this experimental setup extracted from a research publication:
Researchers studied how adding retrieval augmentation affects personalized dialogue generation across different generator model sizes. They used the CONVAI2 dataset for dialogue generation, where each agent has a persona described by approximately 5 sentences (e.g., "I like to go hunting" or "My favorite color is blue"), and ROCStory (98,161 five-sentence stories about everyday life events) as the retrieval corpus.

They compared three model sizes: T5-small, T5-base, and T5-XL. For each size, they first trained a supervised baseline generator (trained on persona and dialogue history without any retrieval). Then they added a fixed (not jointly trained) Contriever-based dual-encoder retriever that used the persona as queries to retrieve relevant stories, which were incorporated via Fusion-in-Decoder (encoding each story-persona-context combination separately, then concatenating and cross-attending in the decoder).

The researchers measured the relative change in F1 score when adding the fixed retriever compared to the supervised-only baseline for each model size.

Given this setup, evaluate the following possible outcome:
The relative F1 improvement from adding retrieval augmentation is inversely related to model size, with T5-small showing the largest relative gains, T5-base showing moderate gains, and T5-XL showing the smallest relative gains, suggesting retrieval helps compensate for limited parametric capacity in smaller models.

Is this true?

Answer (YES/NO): NO